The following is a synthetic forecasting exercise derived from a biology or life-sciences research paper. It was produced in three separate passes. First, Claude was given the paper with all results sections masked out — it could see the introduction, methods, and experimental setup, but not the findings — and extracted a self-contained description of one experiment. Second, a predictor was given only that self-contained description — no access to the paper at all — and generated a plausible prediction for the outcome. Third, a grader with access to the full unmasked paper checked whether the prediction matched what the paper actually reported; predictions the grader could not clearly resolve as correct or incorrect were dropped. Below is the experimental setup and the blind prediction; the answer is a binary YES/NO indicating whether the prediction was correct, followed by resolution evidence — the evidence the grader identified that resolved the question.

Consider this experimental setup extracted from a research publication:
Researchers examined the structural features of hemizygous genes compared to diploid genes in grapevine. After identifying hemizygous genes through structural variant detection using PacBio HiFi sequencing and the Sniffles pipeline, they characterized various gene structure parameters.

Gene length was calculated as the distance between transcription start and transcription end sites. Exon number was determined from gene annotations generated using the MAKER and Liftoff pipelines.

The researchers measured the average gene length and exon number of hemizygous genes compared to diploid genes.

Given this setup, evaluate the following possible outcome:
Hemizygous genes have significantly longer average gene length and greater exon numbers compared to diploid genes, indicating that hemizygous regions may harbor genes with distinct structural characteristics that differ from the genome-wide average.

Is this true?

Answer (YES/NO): NO